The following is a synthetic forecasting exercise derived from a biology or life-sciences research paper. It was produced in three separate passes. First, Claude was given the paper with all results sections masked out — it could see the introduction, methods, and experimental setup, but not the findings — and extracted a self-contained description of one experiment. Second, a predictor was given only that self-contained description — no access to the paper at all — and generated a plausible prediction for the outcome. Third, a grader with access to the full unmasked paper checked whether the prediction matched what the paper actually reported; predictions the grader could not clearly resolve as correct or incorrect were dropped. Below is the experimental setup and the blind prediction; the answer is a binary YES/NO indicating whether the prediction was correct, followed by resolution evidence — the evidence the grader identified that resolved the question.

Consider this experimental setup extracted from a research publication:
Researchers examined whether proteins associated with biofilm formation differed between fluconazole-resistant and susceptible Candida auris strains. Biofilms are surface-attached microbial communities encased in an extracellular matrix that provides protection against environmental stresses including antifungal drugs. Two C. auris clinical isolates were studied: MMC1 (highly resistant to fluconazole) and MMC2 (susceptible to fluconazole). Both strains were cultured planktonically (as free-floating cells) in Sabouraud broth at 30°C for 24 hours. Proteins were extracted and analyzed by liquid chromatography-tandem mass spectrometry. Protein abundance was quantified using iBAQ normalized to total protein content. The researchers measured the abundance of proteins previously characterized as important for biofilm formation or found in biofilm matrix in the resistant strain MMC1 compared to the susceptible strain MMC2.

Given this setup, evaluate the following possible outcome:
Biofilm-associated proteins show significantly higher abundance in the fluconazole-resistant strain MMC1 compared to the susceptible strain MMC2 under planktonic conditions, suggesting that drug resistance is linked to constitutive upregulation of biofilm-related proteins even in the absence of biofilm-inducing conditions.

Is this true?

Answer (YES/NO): YES